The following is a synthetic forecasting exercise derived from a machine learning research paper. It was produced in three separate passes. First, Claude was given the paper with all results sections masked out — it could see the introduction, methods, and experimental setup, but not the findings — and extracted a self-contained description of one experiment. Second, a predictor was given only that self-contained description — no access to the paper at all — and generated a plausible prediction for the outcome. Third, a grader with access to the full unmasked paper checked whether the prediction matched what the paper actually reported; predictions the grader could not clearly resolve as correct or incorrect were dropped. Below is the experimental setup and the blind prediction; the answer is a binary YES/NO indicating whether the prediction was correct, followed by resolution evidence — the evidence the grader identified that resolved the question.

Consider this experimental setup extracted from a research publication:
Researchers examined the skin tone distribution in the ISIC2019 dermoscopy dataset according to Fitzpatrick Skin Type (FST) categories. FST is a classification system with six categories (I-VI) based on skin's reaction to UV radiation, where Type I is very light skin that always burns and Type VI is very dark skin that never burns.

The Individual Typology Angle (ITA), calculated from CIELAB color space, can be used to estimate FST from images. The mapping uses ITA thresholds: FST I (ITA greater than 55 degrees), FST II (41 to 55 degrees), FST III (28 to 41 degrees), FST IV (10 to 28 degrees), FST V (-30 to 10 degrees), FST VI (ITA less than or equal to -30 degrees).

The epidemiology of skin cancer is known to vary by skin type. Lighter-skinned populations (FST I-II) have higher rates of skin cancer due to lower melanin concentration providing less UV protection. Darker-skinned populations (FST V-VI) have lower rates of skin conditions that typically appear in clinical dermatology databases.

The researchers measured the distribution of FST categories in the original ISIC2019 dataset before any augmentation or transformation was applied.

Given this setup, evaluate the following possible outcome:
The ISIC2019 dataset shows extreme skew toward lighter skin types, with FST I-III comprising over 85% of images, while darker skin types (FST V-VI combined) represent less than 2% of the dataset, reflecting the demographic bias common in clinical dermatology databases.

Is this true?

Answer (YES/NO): YES